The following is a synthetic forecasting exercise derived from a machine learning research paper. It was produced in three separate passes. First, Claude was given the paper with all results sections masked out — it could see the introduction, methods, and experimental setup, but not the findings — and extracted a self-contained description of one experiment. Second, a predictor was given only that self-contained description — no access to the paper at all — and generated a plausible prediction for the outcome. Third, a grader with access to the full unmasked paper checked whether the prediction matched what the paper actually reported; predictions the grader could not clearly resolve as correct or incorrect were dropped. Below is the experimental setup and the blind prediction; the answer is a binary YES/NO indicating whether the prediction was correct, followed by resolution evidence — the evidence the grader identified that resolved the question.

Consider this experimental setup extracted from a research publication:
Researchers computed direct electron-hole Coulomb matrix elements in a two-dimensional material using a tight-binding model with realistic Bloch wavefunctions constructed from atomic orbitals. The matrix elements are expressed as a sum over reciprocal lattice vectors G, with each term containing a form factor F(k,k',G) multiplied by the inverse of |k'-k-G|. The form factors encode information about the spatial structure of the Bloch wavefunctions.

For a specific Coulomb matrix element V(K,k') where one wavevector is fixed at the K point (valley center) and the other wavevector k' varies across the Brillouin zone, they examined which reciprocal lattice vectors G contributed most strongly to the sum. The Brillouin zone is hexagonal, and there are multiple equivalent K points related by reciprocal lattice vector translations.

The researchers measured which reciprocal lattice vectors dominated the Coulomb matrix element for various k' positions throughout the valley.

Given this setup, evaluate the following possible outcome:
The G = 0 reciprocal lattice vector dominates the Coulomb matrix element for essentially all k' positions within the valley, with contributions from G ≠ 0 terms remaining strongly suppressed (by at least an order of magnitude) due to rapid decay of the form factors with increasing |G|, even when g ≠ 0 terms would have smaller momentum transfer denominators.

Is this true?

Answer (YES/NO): NO